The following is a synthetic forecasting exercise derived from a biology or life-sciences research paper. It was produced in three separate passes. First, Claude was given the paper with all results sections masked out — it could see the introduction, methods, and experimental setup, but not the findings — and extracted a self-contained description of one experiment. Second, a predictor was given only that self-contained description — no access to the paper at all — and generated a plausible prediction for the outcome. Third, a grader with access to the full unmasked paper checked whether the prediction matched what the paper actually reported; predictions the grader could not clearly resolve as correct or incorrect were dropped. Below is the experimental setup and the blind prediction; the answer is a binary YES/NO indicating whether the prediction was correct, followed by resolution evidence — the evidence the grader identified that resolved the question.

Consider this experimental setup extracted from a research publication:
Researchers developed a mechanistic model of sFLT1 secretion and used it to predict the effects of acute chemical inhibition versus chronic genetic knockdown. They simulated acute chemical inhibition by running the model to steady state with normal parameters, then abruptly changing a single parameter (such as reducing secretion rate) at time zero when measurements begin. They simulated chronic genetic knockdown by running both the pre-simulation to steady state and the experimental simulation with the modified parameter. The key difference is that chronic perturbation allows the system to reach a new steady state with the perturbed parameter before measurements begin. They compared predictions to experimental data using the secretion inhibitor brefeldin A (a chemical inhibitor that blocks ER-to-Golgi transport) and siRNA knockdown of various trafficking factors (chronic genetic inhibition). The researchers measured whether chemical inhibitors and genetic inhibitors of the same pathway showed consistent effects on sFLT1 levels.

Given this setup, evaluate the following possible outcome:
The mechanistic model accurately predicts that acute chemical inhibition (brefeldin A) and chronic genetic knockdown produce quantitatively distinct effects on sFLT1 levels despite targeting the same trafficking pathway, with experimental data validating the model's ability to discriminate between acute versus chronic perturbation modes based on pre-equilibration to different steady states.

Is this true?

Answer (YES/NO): NO